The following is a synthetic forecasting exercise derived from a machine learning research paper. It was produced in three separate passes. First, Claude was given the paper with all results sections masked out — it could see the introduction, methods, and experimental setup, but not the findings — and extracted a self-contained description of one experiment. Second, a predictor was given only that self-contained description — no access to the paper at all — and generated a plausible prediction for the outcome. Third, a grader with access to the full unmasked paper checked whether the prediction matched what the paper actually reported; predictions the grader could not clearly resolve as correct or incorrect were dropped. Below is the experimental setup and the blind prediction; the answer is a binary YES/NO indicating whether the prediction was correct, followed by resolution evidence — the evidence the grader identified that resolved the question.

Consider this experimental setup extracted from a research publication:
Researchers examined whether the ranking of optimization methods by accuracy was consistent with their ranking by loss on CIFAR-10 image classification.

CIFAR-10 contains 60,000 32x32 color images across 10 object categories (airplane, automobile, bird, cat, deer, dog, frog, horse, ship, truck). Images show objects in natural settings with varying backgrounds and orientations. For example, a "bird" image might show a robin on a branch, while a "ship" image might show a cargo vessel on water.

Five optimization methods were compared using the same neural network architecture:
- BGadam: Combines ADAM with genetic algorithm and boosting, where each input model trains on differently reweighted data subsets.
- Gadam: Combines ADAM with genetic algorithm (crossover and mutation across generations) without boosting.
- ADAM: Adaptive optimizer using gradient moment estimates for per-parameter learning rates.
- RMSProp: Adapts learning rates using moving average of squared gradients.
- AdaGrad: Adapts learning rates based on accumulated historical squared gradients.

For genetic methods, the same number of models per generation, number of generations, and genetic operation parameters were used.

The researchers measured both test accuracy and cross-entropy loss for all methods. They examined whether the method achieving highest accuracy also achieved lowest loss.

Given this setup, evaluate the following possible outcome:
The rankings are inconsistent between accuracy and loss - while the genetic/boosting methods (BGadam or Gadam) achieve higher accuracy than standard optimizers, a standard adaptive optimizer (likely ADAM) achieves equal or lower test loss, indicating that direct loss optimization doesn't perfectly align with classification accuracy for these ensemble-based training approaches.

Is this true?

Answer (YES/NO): YES